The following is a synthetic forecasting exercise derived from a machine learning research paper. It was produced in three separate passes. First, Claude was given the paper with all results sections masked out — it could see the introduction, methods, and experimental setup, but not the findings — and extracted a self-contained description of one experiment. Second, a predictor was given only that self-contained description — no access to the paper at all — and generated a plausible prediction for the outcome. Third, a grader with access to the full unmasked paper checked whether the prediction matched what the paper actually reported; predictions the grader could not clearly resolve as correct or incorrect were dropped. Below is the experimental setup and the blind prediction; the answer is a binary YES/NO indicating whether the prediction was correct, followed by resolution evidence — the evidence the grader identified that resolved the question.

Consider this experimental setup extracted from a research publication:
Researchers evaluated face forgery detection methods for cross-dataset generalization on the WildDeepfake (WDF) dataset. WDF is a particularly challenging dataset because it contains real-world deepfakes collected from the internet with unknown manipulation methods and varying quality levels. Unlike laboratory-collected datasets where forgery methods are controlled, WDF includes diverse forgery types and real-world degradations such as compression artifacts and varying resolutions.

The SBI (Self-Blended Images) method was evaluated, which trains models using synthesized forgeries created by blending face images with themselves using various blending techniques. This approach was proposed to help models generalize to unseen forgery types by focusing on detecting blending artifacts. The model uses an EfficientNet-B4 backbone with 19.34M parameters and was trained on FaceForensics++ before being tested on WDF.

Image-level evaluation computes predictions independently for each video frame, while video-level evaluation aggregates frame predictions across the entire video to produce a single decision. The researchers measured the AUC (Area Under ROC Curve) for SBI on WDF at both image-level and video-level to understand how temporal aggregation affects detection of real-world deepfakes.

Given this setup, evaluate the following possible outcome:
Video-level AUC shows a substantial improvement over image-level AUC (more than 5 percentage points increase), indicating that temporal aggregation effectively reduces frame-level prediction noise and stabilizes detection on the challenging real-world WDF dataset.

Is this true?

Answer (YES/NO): NO